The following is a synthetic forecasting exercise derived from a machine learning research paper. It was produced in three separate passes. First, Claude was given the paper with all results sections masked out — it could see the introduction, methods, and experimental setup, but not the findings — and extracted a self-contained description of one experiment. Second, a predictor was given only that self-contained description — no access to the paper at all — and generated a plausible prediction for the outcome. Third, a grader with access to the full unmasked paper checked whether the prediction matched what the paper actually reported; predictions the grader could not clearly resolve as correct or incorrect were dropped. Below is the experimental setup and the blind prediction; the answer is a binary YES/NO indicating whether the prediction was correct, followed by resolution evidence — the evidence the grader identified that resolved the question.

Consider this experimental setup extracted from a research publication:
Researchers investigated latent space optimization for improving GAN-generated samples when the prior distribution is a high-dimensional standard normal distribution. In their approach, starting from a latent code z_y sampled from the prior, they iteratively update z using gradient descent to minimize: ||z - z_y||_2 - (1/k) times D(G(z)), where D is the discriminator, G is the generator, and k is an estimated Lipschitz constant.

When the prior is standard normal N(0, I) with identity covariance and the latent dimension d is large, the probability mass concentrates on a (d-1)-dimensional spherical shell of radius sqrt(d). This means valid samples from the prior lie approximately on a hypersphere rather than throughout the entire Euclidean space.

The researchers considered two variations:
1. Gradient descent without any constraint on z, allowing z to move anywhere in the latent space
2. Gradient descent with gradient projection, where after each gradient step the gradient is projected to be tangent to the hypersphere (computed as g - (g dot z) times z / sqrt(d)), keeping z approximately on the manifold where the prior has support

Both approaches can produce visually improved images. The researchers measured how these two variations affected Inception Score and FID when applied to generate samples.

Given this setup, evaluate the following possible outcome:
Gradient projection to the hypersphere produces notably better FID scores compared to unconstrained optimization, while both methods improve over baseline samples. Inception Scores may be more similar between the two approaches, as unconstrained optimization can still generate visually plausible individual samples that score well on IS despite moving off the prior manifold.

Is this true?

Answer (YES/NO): NO